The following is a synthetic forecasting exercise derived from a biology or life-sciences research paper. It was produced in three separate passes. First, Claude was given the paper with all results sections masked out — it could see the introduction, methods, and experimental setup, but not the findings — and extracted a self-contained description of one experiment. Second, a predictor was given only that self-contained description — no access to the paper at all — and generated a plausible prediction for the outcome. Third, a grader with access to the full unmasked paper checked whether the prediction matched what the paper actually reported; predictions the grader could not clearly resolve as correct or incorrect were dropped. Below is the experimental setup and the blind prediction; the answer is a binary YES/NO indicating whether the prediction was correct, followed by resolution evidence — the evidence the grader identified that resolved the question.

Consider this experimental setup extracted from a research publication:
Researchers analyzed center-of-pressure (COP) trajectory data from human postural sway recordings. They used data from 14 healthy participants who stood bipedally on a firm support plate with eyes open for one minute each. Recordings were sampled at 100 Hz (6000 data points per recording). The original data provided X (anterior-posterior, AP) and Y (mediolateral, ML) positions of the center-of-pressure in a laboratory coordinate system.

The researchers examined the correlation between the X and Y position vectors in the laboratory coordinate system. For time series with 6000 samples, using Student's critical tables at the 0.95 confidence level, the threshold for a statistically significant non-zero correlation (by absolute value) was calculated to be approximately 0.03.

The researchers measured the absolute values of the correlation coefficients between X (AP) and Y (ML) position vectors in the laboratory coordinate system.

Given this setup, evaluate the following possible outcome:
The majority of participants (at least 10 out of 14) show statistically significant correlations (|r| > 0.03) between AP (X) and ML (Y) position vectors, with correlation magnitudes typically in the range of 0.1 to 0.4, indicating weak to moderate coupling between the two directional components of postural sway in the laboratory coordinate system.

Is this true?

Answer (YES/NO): NO